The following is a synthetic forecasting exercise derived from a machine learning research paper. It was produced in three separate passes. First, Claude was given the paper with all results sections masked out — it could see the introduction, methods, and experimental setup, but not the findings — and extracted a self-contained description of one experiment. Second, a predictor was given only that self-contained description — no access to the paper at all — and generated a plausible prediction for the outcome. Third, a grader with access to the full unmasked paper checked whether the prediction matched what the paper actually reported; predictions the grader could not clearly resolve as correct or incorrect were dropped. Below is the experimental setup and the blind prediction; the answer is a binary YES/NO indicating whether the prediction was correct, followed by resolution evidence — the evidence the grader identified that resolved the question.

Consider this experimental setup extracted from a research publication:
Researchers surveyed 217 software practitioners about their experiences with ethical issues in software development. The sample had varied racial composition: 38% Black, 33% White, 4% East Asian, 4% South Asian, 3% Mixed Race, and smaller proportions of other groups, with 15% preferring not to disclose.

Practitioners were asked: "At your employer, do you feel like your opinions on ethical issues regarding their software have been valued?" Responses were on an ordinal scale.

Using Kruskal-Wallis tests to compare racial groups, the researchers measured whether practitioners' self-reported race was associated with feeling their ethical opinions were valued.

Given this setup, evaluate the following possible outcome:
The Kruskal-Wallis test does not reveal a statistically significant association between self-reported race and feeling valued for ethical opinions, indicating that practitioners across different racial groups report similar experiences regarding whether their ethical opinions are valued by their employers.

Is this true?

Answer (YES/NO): NO